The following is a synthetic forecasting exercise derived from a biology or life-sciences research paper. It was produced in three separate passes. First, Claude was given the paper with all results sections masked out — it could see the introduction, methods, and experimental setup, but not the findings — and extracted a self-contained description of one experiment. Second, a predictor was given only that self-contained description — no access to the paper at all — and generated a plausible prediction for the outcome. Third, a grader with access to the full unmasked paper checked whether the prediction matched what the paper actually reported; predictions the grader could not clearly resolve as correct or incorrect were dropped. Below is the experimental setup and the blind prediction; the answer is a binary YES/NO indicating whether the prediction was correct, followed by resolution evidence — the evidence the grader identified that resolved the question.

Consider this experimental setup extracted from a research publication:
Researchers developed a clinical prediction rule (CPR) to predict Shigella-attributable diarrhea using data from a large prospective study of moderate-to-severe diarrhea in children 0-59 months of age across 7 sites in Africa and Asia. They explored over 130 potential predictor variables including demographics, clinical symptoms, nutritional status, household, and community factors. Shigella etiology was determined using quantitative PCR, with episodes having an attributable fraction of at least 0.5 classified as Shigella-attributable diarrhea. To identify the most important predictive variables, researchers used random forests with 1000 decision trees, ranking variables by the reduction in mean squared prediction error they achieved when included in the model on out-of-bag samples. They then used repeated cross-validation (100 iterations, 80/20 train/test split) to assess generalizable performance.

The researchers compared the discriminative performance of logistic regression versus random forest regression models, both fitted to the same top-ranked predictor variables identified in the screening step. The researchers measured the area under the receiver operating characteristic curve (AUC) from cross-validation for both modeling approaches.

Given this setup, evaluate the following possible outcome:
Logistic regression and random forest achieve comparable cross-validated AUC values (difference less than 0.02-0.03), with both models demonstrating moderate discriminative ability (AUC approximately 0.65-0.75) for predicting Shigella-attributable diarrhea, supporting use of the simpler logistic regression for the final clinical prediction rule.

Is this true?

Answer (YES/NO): NO